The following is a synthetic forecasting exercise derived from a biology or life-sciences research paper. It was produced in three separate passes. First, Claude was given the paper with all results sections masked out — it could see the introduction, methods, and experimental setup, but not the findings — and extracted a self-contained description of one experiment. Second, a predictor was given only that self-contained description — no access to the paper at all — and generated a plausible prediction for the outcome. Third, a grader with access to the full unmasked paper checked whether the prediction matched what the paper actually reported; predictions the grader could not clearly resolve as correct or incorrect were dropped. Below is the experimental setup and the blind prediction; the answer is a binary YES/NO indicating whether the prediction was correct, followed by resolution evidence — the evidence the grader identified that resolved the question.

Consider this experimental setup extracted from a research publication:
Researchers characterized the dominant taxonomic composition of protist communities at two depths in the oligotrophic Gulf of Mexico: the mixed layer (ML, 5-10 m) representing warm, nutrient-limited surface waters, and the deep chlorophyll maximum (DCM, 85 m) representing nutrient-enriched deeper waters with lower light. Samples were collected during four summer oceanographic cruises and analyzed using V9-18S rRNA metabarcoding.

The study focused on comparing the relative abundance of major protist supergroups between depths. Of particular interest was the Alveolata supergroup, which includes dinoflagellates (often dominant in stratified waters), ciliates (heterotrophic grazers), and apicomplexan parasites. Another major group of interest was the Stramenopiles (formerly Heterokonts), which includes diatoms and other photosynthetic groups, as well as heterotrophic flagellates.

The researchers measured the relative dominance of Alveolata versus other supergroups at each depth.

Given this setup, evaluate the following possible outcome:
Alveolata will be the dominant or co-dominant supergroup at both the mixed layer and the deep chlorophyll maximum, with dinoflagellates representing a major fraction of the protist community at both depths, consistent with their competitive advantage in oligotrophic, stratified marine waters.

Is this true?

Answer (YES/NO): YES